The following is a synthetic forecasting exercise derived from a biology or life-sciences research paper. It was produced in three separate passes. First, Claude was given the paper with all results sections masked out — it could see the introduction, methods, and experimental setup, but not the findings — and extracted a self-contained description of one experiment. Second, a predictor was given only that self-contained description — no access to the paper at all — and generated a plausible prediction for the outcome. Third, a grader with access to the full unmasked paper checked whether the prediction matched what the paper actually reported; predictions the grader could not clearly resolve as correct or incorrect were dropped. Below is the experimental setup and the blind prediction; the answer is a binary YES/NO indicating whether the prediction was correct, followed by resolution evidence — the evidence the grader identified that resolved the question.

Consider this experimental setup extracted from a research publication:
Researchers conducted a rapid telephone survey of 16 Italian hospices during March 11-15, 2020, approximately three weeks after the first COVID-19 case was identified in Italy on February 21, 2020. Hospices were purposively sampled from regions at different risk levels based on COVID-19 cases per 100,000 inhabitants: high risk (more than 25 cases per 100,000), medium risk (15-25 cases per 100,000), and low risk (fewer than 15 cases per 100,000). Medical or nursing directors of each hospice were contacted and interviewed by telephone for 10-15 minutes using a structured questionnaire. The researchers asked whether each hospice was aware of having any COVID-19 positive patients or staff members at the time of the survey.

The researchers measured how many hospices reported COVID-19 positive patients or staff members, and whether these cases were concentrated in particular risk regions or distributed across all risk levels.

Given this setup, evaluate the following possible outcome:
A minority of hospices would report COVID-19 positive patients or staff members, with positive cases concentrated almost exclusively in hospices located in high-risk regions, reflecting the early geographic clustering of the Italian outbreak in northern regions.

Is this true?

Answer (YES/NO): YES